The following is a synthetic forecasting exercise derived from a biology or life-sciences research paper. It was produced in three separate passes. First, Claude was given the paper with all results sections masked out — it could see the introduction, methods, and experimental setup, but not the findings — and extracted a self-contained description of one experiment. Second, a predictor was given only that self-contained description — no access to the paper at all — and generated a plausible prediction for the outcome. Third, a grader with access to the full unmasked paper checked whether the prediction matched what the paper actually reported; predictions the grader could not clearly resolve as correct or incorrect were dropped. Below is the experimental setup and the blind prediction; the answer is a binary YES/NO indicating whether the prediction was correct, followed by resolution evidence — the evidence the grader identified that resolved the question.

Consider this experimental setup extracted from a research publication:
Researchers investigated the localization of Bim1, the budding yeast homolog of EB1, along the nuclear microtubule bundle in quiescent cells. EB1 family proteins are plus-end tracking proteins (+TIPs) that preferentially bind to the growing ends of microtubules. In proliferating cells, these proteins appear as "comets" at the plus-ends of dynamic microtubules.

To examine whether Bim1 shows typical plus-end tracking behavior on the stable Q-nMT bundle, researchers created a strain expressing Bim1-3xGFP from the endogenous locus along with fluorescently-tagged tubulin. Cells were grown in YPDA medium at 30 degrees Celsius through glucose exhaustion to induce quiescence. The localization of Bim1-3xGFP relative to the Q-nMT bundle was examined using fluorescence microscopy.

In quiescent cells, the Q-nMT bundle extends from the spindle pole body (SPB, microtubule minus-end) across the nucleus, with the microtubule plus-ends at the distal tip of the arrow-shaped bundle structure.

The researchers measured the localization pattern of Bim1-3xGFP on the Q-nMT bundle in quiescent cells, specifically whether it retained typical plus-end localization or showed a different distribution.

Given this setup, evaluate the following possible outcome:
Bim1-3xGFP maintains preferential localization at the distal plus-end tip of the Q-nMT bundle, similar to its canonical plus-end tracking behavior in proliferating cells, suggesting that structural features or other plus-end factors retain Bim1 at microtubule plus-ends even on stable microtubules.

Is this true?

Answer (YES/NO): NO